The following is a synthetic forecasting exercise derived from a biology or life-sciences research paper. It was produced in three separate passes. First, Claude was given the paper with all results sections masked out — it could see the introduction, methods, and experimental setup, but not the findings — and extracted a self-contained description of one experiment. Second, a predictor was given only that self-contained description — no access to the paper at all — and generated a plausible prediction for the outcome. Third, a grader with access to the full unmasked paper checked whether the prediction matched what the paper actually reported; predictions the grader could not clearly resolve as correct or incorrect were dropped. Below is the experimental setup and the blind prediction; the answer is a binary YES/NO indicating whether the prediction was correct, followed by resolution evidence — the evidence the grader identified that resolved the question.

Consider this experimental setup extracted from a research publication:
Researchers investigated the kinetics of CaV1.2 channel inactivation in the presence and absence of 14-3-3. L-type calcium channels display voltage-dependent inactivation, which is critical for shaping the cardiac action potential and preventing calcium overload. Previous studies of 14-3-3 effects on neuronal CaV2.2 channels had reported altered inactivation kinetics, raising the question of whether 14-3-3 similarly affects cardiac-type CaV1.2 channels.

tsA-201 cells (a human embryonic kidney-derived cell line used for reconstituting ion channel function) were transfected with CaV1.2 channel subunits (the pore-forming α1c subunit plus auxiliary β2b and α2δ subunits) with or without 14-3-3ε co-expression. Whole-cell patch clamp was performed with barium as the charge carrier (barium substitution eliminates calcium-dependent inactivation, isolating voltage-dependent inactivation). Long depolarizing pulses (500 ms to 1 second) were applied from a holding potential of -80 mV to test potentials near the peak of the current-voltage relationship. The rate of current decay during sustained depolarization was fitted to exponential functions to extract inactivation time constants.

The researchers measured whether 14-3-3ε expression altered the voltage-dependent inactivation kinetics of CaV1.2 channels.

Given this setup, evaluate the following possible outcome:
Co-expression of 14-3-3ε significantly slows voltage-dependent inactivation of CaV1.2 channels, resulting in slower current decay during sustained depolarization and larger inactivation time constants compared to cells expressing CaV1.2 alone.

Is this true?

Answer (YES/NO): NO